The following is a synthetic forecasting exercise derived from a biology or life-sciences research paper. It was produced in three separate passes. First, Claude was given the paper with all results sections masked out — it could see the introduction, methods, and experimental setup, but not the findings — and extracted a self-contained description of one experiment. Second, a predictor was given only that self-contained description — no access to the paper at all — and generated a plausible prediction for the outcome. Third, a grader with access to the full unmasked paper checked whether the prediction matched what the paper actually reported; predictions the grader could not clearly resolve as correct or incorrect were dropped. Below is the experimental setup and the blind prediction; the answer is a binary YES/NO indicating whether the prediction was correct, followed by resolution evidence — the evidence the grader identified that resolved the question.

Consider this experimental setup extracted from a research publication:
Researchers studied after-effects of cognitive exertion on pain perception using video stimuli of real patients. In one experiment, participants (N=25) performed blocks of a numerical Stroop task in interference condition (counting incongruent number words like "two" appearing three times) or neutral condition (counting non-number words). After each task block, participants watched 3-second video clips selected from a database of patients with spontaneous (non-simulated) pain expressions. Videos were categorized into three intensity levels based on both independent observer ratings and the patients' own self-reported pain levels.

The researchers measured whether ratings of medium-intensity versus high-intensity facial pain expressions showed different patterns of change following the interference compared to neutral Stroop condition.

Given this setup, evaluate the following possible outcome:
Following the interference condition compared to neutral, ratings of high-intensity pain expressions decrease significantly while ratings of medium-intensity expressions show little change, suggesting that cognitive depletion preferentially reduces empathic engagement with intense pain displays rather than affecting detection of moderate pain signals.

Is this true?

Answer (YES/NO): YES